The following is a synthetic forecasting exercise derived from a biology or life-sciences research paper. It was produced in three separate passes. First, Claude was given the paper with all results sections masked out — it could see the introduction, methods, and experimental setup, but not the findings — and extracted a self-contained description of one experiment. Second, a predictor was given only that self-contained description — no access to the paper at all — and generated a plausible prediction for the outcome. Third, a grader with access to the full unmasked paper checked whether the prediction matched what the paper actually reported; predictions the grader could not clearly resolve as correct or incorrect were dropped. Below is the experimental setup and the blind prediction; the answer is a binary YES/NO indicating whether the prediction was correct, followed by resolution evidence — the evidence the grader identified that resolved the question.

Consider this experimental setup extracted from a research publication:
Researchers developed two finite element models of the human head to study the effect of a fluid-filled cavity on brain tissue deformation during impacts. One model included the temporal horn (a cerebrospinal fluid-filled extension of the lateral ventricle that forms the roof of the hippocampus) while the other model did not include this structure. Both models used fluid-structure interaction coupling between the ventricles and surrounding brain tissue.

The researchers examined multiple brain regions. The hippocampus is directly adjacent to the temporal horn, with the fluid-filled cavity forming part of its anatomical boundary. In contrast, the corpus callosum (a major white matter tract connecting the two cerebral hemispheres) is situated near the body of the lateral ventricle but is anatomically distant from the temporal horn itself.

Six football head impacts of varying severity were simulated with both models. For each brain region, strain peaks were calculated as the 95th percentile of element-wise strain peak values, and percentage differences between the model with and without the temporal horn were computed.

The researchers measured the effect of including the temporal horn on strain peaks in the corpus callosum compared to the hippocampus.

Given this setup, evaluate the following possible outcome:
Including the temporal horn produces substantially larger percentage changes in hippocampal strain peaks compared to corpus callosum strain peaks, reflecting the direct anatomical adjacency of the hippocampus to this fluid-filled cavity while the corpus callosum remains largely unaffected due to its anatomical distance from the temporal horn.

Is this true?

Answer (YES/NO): YES